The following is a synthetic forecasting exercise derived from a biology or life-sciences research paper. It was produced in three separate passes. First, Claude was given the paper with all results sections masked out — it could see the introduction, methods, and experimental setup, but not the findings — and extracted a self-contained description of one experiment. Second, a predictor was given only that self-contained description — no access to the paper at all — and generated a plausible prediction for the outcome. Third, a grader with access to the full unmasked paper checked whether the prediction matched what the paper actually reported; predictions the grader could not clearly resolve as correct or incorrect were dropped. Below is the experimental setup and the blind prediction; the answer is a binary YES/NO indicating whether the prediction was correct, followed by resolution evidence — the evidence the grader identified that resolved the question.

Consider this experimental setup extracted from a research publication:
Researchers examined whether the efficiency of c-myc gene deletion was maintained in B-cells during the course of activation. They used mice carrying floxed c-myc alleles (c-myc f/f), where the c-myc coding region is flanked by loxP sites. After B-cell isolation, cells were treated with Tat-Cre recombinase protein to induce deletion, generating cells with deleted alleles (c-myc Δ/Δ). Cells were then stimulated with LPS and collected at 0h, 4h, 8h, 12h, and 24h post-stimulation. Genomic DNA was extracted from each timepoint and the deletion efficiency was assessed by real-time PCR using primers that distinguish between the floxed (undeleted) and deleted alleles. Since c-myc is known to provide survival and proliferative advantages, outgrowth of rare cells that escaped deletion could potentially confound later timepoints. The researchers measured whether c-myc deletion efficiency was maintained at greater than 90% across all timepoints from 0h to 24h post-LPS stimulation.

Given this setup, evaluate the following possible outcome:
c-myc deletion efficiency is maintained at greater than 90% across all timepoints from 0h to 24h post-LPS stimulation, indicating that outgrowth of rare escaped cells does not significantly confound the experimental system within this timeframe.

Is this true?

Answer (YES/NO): NO